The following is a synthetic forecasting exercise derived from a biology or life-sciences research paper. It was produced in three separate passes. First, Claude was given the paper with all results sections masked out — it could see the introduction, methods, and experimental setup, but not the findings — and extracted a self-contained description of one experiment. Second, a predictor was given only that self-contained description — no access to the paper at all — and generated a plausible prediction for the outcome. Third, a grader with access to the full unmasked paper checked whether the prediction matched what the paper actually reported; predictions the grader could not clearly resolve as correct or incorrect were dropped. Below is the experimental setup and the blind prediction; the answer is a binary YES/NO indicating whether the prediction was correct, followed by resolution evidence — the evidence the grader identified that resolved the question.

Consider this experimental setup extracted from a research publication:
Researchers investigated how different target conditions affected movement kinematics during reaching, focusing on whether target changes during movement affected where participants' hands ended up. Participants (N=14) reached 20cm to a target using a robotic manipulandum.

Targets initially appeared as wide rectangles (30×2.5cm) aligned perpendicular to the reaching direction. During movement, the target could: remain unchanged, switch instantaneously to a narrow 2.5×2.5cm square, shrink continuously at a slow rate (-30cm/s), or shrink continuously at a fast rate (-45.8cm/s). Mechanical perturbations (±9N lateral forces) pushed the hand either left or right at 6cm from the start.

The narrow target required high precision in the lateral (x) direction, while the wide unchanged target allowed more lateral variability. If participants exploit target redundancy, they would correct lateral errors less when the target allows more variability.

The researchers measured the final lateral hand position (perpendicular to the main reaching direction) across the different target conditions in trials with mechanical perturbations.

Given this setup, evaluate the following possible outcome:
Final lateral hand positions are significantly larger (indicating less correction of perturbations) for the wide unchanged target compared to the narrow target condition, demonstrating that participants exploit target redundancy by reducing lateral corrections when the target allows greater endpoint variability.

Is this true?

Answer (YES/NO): YES